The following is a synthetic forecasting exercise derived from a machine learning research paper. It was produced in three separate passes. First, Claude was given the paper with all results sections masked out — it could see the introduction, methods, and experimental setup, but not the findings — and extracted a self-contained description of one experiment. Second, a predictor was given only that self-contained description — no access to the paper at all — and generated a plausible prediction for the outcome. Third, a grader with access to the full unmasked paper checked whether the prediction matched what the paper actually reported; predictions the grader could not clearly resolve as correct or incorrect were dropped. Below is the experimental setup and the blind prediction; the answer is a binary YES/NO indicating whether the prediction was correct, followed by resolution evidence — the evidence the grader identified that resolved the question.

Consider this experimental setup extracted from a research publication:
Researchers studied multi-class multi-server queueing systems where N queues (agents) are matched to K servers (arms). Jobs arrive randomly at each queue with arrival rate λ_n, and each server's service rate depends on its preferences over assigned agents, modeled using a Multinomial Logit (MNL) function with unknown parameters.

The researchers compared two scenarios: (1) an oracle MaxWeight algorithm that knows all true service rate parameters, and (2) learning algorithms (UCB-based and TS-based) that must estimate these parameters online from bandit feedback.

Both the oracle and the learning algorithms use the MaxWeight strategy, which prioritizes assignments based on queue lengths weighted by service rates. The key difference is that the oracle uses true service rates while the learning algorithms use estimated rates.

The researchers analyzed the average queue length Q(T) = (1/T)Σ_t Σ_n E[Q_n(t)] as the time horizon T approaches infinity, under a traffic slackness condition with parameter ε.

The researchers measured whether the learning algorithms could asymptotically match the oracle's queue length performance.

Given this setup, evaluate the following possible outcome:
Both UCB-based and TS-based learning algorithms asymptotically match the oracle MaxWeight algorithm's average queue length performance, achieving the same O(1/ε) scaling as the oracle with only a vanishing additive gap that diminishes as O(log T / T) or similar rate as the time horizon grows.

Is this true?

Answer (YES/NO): YES